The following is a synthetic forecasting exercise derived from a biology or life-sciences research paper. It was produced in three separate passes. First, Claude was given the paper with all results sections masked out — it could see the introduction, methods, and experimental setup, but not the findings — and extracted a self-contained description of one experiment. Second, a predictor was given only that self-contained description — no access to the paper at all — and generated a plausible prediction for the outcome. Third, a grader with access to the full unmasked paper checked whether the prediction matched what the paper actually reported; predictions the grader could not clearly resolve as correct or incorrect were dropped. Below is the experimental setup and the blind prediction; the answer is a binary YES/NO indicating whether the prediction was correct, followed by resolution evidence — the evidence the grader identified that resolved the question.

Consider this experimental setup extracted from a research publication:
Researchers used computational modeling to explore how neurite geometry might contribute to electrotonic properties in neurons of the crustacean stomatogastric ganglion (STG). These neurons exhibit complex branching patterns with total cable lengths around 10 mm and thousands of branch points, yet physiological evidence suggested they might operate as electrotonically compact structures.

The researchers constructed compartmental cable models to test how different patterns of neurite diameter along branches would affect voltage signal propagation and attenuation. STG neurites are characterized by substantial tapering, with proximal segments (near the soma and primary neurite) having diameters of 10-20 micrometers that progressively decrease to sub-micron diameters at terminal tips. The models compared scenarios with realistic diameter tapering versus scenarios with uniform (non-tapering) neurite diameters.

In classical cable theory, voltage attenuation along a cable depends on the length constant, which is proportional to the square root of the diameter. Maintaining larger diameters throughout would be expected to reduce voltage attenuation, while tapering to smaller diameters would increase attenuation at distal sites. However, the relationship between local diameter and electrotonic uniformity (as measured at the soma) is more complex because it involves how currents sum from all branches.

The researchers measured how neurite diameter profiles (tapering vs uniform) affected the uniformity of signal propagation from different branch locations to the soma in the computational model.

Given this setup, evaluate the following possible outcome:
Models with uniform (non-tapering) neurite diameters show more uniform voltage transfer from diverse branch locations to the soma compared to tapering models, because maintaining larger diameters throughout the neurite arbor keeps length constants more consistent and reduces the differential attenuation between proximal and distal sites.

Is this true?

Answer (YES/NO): NO